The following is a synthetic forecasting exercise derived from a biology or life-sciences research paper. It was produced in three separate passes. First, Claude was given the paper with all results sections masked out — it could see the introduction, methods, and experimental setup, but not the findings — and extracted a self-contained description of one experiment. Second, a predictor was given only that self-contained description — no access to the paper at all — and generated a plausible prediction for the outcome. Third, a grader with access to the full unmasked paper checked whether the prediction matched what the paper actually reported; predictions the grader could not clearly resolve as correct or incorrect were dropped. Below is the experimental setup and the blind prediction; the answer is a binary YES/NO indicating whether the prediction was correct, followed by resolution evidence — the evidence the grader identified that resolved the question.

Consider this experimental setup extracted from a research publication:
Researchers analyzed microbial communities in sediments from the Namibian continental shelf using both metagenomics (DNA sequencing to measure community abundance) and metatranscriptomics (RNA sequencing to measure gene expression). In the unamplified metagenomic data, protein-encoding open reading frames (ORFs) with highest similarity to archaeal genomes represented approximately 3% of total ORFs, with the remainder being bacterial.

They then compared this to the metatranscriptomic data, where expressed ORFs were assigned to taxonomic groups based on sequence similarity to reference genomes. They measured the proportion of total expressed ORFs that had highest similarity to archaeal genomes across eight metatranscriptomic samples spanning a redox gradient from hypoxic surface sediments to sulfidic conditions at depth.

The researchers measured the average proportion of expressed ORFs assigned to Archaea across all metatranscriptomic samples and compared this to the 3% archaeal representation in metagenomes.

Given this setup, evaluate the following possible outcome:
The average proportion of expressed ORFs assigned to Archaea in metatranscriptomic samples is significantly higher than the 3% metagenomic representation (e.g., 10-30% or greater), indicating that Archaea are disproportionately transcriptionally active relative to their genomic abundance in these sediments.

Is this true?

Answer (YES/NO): YES